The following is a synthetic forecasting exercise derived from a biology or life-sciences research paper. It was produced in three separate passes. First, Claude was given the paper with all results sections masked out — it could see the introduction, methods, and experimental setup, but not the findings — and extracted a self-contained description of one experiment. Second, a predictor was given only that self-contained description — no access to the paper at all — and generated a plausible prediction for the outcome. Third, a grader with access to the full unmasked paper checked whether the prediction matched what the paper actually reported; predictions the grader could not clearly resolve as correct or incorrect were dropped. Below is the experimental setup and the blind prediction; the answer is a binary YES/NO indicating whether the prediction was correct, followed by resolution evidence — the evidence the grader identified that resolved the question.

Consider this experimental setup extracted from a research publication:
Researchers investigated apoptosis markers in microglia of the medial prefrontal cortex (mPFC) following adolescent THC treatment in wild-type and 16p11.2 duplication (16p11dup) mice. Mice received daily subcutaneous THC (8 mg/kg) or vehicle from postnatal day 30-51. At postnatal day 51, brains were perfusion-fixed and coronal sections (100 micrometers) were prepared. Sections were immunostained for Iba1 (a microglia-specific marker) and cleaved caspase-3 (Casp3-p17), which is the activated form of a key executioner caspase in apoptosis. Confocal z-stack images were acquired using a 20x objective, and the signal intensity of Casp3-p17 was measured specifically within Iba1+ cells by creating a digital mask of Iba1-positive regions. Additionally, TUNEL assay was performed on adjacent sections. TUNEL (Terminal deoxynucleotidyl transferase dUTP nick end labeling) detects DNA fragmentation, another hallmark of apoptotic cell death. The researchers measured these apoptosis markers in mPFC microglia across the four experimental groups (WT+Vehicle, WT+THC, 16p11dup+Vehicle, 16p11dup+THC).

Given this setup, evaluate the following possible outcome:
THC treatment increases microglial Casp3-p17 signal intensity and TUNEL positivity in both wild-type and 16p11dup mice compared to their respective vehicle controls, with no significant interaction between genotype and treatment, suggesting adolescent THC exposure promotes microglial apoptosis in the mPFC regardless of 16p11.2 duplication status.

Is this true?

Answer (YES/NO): NO